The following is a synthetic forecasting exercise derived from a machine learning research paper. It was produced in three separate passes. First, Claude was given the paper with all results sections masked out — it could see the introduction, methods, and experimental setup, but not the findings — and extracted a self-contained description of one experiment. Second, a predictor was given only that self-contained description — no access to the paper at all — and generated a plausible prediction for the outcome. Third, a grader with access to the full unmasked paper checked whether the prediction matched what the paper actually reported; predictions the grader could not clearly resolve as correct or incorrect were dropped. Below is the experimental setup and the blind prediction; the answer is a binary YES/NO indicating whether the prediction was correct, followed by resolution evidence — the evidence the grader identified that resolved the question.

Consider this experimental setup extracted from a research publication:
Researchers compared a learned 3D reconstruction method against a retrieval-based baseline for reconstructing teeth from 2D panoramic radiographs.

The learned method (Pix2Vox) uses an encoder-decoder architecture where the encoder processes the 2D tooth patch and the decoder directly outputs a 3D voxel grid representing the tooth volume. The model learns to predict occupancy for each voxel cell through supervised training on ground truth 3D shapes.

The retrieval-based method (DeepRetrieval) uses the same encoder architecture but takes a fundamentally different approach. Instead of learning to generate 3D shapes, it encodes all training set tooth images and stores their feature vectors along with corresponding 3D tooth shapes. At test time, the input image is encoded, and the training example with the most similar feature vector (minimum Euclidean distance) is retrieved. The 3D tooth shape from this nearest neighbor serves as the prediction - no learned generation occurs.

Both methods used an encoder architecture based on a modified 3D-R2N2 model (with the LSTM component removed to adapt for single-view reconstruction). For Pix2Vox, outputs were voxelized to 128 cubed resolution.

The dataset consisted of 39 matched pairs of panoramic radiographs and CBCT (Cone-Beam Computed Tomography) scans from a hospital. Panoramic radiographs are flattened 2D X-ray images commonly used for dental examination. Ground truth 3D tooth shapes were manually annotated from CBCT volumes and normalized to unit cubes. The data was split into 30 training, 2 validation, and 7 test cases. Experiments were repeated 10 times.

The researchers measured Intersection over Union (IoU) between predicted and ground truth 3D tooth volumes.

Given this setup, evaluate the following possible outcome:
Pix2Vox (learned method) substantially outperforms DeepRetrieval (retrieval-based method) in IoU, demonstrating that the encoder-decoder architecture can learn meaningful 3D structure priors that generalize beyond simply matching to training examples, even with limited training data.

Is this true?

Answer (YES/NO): NO